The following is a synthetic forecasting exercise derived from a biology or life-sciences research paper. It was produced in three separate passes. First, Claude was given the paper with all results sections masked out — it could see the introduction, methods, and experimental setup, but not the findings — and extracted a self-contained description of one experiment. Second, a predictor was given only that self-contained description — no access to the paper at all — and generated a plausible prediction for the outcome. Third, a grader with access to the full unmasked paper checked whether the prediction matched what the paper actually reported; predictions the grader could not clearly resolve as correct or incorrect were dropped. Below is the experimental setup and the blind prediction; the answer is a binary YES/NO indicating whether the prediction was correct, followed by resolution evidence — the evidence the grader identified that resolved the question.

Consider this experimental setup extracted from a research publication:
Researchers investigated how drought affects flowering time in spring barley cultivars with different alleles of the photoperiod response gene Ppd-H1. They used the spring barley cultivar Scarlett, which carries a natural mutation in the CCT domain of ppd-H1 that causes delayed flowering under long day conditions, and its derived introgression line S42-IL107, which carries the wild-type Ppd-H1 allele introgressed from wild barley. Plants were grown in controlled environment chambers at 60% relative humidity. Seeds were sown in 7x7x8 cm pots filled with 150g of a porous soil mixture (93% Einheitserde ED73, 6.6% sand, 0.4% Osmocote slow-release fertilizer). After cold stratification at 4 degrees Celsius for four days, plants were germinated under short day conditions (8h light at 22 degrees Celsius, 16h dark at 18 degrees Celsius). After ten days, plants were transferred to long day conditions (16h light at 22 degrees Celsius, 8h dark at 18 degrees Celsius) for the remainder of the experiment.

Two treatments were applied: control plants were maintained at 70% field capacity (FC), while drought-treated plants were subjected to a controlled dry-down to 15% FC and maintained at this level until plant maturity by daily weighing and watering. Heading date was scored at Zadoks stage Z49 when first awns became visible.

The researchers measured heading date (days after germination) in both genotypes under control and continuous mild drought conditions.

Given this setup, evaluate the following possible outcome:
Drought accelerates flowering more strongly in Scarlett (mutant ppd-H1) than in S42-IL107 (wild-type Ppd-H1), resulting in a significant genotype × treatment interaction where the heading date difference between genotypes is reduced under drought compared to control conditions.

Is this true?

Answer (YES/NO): NO